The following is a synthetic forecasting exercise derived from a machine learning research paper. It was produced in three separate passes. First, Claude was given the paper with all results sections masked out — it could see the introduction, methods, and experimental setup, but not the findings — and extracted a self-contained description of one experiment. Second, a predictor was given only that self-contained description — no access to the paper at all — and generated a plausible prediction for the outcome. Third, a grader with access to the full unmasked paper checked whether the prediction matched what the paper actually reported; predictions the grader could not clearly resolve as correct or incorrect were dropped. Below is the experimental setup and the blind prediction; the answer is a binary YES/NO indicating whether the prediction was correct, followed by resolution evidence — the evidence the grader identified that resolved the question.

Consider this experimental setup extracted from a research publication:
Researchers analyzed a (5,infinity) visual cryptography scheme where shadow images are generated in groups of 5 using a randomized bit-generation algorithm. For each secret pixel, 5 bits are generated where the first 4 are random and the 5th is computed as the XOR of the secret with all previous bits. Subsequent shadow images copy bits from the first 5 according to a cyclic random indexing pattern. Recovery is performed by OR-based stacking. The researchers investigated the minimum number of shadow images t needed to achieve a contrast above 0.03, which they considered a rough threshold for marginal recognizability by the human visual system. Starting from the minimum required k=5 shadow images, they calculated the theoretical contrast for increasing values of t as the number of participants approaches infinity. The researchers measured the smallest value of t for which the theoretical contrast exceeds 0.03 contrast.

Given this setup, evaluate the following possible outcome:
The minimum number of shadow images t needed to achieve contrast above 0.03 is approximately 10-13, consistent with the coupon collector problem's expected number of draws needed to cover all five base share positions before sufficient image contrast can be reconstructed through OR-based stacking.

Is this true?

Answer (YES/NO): YES